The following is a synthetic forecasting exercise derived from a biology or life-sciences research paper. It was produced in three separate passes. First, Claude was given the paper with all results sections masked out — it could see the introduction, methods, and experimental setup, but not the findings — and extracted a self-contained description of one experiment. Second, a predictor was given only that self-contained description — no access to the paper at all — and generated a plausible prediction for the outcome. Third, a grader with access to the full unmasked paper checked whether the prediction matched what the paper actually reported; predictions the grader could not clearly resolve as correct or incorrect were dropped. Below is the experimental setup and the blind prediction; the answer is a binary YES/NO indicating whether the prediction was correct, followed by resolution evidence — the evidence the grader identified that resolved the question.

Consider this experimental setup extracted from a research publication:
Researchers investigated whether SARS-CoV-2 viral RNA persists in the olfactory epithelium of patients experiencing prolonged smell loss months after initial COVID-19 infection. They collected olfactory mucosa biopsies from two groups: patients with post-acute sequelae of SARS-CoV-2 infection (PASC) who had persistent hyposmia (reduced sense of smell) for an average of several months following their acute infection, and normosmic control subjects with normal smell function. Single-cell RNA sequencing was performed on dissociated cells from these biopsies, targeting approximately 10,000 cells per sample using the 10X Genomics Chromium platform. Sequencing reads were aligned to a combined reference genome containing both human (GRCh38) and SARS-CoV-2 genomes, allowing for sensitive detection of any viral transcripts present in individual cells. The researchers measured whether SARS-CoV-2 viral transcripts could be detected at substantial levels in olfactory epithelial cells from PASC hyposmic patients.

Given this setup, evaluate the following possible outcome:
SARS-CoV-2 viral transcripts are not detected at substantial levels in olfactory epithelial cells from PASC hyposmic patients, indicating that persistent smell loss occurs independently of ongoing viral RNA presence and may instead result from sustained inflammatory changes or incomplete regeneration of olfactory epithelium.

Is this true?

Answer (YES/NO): YES